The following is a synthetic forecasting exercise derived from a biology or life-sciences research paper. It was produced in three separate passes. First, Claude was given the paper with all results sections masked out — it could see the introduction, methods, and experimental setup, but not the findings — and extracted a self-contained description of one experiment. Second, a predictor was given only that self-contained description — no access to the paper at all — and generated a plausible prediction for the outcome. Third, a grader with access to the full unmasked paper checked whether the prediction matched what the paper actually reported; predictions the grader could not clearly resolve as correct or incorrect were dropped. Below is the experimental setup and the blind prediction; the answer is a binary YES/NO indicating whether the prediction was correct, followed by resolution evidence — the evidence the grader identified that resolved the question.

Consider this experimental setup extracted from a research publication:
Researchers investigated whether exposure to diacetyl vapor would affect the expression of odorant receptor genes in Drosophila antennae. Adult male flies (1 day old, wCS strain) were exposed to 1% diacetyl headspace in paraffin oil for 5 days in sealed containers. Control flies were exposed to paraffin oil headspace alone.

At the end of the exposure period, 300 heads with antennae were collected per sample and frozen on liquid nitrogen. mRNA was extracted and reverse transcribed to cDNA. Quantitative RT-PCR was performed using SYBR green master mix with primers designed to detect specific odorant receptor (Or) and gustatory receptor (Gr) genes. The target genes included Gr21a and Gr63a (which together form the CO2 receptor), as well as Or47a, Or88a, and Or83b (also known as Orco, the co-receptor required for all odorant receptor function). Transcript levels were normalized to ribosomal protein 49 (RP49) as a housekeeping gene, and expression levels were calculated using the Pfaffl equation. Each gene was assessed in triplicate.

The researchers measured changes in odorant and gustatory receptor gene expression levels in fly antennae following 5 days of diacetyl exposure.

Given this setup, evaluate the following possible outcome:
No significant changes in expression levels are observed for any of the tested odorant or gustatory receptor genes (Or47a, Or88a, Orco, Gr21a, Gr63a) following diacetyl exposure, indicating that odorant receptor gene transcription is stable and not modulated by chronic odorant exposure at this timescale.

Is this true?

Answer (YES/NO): NO